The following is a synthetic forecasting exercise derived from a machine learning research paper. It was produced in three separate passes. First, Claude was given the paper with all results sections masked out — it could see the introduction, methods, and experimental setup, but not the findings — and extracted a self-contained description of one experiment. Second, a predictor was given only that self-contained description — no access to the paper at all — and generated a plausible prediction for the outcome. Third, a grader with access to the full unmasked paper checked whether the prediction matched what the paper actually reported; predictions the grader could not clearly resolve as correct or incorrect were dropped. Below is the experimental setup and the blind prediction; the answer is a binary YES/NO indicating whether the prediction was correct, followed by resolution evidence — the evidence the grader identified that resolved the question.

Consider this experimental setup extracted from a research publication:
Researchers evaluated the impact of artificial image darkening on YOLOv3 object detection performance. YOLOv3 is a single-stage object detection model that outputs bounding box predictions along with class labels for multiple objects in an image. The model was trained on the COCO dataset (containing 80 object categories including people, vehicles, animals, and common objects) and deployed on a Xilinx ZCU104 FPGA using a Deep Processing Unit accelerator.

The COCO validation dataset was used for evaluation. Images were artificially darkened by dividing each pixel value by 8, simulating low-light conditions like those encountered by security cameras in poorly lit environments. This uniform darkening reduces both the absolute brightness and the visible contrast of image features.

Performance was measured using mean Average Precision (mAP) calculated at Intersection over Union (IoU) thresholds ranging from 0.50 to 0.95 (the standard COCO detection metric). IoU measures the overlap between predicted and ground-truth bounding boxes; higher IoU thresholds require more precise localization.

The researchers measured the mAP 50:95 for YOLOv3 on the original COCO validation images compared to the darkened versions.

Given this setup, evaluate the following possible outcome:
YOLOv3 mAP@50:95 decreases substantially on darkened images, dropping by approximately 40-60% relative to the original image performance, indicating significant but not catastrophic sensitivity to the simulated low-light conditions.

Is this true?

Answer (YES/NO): NO